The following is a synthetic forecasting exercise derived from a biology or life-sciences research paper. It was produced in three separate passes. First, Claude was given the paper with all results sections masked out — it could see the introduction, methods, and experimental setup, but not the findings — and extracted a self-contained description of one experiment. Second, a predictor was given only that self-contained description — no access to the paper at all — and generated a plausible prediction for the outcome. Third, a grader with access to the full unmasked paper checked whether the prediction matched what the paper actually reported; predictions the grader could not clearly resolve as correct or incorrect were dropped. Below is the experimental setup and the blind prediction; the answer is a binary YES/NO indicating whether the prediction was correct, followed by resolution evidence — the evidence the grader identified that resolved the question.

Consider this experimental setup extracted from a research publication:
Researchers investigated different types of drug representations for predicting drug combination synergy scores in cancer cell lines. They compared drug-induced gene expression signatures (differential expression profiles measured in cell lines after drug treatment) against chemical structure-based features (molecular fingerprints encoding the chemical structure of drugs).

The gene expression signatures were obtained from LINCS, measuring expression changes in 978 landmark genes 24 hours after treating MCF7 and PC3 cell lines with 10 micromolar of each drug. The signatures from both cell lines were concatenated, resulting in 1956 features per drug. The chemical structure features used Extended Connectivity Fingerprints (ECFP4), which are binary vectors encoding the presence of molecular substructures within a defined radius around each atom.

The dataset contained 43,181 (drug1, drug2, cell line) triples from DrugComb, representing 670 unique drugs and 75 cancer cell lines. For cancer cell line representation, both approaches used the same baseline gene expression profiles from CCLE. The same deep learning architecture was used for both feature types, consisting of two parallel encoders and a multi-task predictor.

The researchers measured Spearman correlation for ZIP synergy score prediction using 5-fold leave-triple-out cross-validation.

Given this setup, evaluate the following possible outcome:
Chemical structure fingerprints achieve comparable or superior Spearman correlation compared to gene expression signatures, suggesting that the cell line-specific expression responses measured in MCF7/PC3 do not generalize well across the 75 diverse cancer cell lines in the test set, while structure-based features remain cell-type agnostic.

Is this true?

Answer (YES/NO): NO